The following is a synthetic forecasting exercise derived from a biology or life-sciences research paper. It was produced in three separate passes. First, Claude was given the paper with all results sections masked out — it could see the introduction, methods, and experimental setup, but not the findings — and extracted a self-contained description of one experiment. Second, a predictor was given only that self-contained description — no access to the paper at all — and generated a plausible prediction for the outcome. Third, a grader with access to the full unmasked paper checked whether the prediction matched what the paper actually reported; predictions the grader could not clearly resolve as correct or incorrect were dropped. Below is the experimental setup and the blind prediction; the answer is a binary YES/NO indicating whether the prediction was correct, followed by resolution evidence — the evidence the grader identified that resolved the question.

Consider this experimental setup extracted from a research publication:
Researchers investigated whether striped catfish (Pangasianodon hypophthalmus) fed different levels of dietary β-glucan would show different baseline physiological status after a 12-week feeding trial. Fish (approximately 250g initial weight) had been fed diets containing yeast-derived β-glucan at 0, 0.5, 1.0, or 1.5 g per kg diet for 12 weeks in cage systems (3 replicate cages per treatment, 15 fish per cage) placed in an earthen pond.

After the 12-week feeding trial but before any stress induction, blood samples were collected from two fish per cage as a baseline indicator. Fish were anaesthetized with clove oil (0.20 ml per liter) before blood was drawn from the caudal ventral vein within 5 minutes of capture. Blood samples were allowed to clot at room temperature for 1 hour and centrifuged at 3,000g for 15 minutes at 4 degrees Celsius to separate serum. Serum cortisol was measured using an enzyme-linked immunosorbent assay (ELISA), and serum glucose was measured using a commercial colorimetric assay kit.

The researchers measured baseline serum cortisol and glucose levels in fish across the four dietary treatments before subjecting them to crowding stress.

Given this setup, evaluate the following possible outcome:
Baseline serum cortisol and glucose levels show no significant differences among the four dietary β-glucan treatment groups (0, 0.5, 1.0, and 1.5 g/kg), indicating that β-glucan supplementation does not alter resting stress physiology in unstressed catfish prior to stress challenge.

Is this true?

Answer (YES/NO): NO